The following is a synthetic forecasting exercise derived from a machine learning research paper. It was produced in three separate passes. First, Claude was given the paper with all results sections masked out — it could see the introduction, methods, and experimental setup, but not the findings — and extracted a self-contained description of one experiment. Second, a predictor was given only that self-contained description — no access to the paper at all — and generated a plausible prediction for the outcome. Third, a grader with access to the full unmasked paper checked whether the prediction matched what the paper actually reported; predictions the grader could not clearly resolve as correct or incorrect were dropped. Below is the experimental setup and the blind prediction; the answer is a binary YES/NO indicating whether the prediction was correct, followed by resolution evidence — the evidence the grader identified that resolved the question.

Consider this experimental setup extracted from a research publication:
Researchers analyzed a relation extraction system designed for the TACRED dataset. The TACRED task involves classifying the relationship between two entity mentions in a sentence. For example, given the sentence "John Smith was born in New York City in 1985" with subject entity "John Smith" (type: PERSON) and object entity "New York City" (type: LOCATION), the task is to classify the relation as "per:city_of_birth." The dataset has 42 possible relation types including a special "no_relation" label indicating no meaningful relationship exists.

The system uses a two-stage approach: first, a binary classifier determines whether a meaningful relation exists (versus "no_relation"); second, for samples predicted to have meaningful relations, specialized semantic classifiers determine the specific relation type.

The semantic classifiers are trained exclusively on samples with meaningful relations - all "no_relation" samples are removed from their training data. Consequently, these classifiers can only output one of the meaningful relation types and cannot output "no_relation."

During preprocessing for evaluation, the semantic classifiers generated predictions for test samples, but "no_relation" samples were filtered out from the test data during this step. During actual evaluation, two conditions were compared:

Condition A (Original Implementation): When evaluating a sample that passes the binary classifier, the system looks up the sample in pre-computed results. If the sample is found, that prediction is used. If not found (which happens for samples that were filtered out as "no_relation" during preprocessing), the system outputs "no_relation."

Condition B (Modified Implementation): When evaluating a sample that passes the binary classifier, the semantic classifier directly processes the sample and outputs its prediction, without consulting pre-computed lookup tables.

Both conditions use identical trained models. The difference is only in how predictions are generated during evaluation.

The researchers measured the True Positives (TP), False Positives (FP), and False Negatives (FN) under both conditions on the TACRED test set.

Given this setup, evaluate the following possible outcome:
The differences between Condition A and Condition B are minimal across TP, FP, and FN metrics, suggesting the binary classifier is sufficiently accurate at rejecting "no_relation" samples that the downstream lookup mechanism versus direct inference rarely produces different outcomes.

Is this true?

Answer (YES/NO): NO